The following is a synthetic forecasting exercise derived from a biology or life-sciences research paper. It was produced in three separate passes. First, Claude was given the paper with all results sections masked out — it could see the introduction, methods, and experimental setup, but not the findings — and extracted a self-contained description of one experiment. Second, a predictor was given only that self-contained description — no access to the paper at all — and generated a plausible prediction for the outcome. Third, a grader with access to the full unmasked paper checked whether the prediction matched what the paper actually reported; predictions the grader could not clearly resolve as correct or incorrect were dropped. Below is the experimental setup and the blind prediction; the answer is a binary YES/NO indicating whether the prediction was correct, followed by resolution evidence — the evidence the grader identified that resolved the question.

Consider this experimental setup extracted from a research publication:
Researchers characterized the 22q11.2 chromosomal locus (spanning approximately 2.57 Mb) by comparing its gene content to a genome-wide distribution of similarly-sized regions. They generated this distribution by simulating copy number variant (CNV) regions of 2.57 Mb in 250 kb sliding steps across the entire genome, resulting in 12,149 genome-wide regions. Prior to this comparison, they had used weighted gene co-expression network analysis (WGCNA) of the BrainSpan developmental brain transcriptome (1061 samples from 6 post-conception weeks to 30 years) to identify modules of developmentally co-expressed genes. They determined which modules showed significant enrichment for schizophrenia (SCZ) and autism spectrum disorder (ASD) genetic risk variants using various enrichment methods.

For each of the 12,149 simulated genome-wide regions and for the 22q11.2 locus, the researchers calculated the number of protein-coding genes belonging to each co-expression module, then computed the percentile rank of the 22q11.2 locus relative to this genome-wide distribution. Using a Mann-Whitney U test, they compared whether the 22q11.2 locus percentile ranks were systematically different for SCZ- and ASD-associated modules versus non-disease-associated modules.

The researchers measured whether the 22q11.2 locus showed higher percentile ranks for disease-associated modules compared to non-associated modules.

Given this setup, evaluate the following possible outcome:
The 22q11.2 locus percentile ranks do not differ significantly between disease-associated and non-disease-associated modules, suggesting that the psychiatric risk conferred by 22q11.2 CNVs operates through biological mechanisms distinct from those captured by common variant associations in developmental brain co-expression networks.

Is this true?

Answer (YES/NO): YES